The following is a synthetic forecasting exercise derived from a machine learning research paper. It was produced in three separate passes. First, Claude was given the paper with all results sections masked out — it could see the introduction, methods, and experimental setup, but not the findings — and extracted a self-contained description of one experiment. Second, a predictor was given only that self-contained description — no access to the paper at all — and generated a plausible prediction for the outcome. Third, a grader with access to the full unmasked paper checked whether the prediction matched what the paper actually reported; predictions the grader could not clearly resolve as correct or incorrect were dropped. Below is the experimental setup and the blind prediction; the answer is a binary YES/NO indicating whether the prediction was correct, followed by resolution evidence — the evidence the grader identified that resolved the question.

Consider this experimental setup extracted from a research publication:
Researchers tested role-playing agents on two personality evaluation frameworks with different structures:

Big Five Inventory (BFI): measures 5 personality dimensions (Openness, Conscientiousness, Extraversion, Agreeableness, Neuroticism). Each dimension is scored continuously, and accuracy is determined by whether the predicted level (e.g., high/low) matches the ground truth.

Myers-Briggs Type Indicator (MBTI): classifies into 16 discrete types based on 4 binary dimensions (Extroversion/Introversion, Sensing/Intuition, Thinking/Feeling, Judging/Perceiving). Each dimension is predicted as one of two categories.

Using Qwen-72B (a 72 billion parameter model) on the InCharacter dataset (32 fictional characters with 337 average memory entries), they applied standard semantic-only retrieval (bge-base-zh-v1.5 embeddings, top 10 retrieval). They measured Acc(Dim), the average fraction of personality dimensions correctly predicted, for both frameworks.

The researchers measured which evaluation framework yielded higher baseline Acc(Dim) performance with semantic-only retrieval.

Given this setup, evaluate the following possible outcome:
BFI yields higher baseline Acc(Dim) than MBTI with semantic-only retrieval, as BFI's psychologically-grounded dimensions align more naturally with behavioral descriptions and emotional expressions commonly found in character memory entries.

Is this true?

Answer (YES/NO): NO